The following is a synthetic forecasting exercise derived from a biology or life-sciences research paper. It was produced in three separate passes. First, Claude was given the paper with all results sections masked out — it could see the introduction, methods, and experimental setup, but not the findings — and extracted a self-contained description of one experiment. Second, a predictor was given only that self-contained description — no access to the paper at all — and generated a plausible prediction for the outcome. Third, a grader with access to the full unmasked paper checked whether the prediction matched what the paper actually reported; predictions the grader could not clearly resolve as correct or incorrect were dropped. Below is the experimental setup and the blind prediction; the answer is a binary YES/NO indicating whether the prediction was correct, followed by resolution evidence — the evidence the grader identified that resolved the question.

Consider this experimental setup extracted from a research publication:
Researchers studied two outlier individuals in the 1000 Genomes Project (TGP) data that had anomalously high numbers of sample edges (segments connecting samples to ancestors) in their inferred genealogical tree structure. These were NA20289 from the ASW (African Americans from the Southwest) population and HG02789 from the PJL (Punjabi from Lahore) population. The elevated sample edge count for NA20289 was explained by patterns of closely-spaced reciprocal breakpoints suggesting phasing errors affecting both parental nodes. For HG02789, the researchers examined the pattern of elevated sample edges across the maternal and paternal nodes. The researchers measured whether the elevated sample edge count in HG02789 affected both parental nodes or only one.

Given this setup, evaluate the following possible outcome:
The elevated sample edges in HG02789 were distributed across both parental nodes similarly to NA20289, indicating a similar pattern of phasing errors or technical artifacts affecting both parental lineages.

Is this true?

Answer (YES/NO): NO